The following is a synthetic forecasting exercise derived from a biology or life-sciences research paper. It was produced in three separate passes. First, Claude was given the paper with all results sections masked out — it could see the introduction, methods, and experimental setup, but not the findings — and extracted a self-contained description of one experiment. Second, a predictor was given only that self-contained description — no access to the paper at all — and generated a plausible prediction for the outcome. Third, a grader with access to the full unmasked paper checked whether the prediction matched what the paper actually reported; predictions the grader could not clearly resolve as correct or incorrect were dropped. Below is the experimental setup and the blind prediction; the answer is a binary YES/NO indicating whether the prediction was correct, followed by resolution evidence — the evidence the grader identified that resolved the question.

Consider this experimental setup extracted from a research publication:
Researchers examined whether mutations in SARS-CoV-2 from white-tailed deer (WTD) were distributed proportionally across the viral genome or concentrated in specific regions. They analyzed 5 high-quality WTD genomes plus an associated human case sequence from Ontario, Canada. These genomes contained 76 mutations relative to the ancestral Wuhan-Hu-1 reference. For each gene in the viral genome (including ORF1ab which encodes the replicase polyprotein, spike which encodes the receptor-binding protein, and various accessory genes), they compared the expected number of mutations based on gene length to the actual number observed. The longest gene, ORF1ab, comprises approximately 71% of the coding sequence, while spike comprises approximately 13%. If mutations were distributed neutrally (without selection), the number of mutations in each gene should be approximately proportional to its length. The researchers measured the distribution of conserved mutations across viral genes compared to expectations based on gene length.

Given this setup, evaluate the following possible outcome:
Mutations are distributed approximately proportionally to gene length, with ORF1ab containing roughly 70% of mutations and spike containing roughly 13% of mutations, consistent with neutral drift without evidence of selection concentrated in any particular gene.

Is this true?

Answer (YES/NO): YES